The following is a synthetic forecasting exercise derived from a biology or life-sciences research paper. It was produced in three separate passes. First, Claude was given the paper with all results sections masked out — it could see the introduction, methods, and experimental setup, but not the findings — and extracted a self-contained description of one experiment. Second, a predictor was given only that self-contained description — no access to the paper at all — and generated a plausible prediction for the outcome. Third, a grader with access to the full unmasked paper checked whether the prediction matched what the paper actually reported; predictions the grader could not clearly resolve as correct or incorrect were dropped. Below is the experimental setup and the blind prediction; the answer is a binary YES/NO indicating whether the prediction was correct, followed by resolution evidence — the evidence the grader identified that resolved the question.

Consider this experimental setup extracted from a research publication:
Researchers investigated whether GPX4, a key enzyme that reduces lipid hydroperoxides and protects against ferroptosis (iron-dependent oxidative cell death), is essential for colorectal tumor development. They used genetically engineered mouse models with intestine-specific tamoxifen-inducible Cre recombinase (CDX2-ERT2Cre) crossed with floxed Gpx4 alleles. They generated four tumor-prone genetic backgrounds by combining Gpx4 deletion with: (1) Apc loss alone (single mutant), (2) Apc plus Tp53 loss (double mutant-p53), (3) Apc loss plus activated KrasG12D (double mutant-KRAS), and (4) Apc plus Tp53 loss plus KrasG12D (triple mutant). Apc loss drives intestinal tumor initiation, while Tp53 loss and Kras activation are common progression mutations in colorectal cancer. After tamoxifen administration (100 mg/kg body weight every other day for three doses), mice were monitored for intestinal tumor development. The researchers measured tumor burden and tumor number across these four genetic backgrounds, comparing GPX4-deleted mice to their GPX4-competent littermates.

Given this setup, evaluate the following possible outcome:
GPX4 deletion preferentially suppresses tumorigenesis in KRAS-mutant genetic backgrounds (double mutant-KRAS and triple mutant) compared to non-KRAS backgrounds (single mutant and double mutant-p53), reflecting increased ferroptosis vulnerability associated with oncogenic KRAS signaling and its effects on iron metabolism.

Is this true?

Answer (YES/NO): NO